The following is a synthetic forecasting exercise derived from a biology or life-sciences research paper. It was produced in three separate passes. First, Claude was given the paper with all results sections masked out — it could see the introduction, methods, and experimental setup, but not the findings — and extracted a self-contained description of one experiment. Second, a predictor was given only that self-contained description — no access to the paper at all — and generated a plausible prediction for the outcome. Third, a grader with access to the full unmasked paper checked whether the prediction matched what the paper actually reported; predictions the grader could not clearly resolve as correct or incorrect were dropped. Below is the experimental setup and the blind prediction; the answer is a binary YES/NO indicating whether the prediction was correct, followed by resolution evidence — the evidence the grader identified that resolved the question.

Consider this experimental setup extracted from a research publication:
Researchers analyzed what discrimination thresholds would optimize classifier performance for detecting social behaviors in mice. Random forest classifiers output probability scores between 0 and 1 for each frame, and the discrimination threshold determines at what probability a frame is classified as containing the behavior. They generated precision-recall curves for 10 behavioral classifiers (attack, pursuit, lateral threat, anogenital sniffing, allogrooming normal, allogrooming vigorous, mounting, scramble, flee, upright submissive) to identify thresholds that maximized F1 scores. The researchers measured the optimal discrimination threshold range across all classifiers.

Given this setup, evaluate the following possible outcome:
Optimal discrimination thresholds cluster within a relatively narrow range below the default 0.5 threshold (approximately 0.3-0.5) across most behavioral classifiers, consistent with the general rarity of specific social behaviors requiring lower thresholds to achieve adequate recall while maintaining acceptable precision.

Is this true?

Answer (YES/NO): NO